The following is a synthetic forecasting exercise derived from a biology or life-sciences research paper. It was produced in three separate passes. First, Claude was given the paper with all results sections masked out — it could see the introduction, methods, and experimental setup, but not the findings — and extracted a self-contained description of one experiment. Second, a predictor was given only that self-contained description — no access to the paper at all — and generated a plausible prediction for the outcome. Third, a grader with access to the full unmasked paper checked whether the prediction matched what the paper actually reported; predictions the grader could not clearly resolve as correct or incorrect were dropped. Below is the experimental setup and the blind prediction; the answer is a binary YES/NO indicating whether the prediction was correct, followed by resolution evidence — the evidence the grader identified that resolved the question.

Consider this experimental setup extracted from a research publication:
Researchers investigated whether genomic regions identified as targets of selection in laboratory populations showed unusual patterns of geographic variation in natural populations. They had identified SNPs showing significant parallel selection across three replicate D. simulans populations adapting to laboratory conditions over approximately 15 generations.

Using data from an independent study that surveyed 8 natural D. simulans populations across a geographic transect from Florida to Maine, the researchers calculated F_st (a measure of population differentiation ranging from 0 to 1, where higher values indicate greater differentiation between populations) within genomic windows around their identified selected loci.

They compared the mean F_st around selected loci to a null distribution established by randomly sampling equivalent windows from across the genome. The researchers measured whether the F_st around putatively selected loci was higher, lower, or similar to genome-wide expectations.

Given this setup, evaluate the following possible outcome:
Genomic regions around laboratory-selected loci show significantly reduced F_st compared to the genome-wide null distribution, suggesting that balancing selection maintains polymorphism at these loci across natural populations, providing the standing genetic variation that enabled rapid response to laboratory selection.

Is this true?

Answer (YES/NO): NO